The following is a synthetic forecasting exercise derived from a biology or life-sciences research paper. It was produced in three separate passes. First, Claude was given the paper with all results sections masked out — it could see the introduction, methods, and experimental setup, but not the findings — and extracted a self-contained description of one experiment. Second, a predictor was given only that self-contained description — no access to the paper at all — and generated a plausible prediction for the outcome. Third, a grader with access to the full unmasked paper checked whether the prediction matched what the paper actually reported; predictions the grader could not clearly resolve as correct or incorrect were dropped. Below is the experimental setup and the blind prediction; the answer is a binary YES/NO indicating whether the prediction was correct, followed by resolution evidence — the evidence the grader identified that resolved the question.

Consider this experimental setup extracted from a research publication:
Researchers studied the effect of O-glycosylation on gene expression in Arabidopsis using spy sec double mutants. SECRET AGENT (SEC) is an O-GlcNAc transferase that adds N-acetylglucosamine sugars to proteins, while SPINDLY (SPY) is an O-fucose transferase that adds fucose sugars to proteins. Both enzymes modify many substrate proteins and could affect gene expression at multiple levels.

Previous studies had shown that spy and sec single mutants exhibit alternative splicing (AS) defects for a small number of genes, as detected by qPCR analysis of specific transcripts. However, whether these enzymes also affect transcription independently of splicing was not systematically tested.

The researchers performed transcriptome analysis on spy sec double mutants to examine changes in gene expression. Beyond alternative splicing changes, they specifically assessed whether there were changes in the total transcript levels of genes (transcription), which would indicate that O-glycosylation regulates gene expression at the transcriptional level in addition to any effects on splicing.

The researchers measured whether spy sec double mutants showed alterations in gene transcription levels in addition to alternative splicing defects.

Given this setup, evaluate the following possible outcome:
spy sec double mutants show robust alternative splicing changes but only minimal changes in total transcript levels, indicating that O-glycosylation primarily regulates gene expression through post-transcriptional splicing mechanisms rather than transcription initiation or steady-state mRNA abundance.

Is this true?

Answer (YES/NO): NO